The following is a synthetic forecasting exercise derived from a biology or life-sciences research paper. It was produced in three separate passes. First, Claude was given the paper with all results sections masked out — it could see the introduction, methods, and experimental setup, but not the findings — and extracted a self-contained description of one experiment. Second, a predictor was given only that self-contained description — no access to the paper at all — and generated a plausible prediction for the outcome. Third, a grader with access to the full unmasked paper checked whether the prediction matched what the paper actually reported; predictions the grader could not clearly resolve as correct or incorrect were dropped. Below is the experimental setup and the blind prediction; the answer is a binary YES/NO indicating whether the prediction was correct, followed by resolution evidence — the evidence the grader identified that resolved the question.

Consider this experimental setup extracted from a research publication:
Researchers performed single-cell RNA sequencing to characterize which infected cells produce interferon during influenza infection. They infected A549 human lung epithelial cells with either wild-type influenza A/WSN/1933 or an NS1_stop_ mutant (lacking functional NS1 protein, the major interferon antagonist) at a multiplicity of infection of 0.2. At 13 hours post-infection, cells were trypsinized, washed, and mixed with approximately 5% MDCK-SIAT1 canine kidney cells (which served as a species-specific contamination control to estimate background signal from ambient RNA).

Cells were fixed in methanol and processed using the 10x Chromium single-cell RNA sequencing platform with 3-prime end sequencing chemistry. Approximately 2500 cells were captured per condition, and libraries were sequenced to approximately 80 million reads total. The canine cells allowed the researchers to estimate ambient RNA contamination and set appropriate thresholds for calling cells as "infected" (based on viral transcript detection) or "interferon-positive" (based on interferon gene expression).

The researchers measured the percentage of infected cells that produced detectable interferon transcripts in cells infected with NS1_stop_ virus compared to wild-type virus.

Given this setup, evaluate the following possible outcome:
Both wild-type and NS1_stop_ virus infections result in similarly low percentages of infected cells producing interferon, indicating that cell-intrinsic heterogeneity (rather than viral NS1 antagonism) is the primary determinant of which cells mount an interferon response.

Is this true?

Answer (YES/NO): NO